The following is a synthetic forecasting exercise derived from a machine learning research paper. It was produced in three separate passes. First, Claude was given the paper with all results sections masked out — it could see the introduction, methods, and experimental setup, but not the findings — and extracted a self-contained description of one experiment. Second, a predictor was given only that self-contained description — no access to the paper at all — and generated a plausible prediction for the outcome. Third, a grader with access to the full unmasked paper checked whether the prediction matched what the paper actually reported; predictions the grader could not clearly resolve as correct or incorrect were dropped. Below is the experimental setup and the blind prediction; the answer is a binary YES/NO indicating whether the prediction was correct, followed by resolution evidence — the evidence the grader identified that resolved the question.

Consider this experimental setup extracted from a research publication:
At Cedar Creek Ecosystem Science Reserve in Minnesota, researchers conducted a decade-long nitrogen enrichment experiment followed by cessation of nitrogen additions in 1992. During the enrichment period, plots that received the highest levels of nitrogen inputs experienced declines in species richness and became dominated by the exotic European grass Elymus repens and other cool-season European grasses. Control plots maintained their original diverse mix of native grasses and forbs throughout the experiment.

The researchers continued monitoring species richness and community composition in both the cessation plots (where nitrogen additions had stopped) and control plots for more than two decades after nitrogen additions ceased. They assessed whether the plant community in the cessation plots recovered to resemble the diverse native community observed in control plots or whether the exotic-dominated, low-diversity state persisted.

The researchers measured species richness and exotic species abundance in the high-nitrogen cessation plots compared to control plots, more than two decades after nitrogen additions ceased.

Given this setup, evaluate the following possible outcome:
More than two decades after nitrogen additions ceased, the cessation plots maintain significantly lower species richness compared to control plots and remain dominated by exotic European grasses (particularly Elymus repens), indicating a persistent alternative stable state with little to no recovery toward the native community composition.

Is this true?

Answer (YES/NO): YES